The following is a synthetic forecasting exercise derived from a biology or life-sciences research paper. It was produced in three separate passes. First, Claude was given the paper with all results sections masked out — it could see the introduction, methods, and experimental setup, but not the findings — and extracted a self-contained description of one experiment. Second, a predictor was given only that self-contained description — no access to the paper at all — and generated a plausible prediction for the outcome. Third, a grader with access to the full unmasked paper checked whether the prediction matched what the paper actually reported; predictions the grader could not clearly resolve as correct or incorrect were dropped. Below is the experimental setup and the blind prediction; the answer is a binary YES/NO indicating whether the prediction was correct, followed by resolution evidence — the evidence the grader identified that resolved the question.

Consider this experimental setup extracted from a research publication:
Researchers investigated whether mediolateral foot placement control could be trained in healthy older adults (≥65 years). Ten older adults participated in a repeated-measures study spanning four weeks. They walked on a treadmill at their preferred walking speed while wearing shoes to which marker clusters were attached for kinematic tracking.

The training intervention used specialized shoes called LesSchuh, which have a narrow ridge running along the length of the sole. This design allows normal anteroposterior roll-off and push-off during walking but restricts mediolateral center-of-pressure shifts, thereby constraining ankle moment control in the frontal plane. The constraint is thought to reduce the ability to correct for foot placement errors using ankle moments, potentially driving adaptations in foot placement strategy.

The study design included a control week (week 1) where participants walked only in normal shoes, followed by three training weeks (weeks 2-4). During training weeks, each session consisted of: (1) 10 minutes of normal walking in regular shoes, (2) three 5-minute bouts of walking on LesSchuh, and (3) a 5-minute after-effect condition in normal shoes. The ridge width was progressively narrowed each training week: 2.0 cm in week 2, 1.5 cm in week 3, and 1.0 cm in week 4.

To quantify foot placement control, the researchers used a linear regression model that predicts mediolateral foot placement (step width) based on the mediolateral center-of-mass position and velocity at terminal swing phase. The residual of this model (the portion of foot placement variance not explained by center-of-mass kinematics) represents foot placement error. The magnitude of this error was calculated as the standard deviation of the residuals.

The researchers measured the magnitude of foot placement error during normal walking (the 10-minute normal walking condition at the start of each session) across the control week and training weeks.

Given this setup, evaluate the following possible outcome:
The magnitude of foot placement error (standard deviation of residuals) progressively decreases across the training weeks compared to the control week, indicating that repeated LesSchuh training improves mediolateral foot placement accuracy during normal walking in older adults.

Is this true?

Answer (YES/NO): NO